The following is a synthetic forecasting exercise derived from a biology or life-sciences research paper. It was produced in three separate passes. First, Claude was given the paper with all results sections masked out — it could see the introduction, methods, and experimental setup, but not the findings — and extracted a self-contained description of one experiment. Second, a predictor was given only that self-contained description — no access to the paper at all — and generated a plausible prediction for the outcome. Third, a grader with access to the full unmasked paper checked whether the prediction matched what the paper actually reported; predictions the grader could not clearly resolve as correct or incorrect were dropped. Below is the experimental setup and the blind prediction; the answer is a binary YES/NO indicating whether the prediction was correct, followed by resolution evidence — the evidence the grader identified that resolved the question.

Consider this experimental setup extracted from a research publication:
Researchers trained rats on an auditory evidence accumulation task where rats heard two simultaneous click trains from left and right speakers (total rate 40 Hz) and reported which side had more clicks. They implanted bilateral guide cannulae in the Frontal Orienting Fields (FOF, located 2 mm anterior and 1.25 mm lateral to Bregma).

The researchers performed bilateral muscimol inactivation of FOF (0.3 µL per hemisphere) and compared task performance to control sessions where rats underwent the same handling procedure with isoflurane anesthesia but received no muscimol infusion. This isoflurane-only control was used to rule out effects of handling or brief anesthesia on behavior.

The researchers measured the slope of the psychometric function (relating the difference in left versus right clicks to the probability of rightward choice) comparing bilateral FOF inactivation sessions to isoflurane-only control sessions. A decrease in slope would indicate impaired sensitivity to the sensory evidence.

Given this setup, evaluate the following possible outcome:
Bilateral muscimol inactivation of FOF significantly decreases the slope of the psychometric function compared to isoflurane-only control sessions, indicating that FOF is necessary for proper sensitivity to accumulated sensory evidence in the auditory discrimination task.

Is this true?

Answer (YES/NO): NO